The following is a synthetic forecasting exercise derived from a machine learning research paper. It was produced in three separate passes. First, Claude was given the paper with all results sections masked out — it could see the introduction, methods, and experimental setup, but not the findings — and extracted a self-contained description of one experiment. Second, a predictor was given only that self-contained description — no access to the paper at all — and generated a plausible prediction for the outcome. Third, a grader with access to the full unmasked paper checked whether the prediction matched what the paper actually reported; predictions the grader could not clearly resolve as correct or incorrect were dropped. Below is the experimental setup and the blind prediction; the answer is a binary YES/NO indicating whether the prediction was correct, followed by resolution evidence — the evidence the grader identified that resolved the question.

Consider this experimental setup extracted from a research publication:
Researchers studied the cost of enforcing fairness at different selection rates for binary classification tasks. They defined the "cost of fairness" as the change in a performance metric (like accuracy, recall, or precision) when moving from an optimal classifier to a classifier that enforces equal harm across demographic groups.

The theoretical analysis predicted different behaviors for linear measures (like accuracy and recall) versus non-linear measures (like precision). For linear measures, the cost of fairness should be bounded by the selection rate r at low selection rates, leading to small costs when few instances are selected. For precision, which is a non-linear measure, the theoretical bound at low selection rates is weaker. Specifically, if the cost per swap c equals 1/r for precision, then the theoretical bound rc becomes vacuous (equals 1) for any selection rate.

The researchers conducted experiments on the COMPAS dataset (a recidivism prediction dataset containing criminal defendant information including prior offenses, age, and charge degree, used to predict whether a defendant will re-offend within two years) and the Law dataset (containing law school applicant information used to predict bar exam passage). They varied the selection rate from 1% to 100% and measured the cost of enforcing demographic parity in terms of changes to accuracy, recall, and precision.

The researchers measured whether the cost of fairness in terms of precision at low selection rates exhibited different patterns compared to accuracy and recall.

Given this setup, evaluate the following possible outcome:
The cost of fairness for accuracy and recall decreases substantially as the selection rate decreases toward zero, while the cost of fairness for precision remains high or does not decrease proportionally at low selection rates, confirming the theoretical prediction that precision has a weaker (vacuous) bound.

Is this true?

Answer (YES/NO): YES